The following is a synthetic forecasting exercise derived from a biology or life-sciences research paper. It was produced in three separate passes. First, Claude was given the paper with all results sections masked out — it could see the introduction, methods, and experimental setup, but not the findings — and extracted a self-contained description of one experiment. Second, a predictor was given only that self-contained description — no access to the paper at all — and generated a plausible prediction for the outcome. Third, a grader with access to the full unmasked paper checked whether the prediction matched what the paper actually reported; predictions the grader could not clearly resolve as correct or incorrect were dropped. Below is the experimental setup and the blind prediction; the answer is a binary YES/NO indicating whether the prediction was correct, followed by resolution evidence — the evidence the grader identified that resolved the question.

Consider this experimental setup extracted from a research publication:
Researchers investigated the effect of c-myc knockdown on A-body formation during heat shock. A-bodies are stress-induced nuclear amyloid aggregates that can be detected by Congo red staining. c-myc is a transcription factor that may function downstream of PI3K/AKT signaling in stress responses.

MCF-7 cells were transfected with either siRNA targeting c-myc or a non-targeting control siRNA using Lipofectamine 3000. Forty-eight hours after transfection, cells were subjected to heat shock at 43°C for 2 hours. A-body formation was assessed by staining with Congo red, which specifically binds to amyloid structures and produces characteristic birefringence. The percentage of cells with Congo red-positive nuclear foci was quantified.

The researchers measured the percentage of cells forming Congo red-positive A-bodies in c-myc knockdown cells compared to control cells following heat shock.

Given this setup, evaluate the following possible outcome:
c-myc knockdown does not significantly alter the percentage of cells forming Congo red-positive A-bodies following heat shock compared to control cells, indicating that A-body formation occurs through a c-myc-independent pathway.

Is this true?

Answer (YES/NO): NO